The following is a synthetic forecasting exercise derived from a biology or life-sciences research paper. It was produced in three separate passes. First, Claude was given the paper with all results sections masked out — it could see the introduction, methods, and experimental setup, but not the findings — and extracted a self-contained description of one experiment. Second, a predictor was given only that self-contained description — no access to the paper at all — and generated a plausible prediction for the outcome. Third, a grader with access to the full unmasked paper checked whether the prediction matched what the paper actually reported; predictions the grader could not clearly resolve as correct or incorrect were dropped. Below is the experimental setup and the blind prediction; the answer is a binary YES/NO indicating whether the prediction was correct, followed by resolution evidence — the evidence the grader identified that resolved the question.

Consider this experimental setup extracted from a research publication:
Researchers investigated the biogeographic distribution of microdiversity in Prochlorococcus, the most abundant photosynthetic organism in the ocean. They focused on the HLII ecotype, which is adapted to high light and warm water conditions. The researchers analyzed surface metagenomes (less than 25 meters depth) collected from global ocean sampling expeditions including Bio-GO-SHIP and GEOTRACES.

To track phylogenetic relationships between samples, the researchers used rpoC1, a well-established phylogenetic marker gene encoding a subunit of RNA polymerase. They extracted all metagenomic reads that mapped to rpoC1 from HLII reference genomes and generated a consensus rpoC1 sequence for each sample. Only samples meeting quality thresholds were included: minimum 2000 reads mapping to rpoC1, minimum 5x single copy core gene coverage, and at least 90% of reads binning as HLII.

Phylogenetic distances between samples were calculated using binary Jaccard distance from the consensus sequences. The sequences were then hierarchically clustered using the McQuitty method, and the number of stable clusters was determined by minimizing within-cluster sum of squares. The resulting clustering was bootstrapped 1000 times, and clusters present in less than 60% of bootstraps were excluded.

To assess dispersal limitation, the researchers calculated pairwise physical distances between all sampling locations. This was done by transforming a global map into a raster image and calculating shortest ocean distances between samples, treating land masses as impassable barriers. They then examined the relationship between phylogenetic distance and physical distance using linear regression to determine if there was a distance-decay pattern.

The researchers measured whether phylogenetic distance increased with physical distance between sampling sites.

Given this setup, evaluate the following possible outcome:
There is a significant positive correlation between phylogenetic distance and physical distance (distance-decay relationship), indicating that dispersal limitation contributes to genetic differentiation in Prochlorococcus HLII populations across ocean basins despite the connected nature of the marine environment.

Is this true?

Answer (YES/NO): NO